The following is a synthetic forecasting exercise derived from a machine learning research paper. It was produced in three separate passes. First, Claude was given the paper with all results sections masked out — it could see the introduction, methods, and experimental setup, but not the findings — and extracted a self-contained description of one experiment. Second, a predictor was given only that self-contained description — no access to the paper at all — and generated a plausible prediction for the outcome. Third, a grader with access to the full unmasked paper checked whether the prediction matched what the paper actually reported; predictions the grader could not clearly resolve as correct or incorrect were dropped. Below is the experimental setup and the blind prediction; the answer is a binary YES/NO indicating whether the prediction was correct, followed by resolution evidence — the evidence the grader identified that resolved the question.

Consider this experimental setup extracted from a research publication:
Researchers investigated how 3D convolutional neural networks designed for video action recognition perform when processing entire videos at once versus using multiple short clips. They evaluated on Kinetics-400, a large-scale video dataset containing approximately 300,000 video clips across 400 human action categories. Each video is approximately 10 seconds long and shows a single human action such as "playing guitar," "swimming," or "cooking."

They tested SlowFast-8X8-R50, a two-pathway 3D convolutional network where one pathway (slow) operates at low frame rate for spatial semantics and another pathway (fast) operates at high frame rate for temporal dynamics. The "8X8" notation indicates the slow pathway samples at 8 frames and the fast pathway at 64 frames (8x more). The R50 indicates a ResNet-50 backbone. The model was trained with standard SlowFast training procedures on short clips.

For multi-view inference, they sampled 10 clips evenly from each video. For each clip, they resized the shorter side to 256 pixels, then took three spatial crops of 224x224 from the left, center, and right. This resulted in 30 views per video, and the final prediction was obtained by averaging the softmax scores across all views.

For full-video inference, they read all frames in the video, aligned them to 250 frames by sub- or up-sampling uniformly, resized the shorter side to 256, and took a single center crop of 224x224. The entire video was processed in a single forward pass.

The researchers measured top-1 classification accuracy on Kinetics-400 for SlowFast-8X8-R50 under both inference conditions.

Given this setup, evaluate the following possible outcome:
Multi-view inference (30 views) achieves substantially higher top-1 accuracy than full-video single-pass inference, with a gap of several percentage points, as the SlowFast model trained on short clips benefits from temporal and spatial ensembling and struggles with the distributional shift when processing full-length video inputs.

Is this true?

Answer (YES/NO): YES